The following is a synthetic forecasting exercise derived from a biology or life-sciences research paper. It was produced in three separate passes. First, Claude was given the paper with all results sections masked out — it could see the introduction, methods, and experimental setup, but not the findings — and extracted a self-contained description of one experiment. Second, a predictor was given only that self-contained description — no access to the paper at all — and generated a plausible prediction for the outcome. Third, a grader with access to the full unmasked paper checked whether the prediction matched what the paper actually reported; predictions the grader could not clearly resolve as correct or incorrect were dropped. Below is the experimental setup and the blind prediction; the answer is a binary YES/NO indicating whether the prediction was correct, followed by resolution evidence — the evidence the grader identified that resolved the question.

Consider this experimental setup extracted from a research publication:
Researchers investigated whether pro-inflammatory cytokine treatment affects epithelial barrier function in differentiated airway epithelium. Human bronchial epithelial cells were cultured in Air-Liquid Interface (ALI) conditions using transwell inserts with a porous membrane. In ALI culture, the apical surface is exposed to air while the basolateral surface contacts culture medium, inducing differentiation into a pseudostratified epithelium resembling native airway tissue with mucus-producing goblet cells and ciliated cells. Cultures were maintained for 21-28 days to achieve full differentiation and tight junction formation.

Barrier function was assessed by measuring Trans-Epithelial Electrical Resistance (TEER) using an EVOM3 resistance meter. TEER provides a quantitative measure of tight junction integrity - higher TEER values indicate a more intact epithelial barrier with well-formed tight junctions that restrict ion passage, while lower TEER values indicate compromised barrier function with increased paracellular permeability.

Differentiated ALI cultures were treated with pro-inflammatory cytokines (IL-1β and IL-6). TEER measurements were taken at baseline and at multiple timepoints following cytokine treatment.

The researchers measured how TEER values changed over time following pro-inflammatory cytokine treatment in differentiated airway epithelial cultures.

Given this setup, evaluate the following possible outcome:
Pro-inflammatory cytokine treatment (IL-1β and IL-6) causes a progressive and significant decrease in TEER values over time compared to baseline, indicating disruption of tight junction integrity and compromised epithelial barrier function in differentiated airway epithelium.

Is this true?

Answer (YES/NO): NO